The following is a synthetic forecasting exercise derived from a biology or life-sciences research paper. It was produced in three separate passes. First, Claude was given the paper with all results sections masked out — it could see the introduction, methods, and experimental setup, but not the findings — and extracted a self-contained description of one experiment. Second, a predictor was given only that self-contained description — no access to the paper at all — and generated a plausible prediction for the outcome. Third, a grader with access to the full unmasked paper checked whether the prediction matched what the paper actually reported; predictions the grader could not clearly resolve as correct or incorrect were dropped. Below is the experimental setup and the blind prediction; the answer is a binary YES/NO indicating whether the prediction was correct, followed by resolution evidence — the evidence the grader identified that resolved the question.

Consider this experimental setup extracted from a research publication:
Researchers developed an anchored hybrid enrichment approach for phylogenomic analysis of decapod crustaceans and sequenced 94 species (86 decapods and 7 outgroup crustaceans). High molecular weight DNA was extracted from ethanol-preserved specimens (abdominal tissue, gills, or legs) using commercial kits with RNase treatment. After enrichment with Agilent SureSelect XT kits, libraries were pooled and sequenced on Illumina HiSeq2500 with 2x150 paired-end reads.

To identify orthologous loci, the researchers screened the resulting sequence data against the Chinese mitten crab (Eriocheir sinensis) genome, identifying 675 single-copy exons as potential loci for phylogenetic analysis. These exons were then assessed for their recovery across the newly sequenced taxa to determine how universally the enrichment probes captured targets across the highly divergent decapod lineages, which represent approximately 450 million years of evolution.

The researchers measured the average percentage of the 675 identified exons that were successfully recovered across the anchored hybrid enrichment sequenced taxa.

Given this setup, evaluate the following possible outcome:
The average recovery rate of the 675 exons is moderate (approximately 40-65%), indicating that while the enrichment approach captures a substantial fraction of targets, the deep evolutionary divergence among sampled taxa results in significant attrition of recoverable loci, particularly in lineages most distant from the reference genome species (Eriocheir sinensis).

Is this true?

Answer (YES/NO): YES